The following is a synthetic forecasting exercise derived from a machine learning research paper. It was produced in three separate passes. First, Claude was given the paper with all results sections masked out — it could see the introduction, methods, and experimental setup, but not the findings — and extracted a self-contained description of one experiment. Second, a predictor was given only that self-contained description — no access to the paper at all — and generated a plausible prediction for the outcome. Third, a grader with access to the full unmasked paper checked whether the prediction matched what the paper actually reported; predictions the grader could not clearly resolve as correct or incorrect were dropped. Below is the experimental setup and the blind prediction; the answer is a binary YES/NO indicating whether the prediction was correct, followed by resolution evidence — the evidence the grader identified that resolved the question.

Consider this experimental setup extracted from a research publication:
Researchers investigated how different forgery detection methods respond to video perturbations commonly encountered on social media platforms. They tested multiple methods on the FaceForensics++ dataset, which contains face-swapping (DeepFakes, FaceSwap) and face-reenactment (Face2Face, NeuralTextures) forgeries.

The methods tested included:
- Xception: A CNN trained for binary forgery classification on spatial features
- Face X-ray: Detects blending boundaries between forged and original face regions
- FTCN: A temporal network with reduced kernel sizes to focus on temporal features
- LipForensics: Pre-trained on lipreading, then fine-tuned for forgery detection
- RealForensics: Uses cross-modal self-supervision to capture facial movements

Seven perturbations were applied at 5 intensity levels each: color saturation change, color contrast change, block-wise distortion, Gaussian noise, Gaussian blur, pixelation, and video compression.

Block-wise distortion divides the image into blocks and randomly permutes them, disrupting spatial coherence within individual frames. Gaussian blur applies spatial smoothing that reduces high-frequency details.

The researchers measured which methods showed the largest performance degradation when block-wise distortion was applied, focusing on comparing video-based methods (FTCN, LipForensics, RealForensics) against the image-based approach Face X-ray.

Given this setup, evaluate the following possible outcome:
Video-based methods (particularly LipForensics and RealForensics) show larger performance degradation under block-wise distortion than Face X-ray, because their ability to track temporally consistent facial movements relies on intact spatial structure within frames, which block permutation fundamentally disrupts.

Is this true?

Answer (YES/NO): YES